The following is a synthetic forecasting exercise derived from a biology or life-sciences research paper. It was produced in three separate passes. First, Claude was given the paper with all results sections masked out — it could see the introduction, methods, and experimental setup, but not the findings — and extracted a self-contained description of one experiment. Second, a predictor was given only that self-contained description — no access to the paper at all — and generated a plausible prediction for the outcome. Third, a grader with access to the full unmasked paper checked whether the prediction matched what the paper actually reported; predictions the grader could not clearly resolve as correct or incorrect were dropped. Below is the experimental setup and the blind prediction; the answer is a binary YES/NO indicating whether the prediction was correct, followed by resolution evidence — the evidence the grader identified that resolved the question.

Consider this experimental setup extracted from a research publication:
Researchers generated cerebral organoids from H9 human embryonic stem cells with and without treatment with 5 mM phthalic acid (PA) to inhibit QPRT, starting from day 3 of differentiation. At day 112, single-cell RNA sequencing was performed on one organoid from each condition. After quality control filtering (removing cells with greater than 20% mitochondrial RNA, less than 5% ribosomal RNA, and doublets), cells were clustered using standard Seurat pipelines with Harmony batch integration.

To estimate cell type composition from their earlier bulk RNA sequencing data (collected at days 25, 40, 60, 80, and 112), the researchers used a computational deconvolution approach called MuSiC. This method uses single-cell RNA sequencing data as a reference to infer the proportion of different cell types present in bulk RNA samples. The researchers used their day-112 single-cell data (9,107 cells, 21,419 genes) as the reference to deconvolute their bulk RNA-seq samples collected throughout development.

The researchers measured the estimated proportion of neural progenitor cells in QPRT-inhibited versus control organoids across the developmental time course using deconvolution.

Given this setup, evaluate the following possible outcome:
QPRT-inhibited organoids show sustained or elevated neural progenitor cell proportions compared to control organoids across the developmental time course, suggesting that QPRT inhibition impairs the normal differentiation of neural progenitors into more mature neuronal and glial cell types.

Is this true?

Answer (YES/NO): NO